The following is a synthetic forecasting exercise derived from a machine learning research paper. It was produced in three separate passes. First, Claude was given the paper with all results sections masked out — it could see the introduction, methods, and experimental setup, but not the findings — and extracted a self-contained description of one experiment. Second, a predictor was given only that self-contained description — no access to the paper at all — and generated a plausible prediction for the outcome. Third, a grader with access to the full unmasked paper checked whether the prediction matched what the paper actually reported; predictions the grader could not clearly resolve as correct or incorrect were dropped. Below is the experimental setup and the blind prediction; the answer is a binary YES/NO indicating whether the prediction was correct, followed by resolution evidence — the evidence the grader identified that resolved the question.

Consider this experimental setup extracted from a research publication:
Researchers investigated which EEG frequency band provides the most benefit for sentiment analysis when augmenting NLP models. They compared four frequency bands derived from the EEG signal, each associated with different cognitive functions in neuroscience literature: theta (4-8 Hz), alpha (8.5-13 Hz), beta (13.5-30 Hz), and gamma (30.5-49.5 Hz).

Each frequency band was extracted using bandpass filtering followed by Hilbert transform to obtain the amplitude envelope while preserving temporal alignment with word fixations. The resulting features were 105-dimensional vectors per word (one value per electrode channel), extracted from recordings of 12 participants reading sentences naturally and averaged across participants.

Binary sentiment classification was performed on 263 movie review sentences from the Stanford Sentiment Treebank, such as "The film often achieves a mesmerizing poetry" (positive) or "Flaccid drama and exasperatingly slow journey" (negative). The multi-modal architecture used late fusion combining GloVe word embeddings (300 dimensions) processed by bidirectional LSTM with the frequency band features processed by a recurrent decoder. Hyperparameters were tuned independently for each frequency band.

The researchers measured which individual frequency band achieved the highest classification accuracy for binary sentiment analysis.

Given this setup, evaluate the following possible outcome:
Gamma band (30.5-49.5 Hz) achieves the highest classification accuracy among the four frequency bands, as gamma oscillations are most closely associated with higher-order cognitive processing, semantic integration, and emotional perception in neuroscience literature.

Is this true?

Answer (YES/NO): NO